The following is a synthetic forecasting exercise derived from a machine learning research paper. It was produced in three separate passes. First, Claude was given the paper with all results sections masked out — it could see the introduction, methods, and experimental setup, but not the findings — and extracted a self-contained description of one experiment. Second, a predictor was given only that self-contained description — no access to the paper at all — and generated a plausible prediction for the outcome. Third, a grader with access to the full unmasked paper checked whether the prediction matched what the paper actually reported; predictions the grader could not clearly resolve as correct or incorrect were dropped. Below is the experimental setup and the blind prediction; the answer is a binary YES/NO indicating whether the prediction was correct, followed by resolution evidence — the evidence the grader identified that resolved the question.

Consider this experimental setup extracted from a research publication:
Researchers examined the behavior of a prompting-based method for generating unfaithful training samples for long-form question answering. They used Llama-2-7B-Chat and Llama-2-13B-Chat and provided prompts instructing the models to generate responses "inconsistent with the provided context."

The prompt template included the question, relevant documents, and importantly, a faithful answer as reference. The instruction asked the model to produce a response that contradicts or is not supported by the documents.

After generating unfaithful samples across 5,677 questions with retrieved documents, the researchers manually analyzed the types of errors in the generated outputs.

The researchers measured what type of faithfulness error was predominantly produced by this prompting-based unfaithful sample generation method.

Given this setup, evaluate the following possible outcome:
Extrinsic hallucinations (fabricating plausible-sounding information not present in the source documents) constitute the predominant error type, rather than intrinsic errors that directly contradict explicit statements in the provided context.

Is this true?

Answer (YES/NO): YES